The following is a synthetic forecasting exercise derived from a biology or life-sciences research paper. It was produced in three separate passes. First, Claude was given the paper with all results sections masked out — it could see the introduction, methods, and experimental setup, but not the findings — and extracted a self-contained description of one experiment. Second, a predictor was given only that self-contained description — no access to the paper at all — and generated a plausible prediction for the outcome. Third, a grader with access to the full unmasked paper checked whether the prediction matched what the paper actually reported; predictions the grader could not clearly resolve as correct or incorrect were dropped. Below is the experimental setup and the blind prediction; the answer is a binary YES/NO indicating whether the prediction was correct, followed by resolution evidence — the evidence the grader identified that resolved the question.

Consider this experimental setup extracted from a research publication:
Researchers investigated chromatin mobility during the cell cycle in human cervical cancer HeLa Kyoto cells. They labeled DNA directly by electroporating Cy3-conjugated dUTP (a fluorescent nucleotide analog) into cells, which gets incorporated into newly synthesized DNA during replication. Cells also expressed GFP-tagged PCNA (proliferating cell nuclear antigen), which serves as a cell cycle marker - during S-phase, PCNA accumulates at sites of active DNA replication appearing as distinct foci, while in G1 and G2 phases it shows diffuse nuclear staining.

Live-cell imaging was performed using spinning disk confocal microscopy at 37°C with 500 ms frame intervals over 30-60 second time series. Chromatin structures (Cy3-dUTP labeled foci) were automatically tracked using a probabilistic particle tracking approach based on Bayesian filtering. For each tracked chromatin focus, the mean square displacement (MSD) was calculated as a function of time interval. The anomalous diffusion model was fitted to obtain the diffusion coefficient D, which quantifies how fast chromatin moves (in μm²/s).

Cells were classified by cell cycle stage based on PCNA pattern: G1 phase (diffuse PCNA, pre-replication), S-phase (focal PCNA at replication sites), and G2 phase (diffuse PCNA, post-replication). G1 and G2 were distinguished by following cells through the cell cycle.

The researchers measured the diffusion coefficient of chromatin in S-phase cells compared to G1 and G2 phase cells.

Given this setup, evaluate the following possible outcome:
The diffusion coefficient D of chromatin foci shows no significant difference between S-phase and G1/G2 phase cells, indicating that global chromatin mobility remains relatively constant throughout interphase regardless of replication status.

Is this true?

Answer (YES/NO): NO